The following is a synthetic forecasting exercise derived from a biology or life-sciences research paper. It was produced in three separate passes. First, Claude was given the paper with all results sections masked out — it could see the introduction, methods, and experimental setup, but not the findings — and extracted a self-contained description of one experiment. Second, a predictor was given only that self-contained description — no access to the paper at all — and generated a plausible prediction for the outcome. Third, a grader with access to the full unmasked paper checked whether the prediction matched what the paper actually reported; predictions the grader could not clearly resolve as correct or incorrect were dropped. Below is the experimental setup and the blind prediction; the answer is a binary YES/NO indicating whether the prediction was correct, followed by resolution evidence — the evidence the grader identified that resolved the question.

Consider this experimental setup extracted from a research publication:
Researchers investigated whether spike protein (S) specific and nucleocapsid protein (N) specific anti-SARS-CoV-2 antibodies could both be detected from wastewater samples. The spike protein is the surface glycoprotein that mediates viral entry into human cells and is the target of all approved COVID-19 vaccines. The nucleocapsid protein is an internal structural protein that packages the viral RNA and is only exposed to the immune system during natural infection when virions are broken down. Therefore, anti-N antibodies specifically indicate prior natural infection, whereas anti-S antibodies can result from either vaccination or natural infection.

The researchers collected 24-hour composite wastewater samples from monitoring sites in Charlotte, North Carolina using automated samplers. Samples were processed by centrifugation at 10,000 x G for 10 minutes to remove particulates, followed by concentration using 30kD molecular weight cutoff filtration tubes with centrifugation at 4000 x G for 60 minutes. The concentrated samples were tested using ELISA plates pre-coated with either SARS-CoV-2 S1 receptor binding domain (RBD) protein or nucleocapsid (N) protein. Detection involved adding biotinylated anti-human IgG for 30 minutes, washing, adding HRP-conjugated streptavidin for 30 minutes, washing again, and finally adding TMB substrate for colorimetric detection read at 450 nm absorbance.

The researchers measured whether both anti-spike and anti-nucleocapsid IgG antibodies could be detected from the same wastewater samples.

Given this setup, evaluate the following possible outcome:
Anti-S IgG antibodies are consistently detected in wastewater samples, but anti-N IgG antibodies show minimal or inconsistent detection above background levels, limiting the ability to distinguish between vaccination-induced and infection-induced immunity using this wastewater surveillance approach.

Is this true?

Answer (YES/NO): NO